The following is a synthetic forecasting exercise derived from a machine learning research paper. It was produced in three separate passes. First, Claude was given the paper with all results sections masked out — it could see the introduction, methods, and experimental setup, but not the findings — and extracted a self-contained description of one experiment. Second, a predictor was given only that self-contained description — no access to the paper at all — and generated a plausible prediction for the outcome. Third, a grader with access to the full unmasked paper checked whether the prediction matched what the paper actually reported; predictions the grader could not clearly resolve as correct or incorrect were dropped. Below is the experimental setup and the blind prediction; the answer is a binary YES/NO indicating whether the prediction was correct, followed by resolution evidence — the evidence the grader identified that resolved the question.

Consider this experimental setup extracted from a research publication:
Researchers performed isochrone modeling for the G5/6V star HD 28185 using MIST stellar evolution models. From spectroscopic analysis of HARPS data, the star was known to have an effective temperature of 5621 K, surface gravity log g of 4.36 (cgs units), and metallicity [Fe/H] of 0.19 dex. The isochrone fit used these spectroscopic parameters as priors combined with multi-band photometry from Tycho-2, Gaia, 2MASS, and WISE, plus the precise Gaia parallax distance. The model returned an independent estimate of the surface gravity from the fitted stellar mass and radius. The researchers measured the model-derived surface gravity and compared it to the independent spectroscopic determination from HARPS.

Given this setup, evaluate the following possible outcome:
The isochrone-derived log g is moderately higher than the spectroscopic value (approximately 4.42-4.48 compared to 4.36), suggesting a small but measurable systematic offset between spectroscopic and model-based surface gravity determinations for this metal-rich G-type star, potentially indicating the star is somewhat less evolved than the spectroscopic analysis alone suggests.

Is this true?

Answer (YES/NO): NO